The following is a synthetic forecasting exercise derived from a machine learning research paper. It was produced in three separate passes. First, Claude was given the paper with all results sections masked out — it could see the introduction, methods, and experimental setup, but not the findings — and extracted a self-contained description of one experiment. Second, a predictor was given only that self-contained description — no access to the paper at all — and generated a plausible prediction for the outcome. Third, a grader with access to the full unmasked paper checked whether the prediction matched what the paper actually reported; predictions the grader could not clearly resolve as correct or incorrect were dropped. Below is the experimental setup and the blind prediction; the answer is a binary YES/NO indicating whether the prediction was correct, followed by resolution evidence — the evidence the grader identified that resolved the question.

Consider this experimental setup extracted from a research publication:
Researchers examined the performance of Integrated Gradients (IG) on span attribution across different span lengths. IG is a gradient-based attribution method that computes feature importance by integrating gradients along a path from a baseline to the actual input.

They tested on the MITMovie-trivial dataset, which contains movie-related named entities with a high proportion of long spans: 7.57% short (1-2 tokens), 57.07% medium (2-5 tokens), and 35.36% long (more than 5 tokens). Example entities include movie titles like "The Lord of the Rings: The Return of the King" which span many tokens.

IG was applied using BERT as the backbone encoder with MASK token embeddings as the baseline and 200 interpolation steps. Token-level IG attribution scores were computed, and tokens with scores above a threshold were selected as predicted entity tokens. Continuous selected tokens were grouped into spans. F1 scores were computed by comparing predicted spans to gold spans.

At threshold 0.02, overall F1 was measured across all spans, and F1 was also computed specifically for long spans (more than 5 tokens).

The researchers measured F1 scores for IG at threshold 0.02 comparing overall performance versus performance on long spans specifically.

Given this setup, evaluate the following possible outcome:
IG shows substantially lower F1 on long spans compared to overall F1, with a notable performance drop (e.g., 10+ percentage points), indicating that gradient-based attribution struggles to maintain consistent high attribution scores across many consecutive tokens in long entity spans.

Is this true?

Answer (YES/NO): NO